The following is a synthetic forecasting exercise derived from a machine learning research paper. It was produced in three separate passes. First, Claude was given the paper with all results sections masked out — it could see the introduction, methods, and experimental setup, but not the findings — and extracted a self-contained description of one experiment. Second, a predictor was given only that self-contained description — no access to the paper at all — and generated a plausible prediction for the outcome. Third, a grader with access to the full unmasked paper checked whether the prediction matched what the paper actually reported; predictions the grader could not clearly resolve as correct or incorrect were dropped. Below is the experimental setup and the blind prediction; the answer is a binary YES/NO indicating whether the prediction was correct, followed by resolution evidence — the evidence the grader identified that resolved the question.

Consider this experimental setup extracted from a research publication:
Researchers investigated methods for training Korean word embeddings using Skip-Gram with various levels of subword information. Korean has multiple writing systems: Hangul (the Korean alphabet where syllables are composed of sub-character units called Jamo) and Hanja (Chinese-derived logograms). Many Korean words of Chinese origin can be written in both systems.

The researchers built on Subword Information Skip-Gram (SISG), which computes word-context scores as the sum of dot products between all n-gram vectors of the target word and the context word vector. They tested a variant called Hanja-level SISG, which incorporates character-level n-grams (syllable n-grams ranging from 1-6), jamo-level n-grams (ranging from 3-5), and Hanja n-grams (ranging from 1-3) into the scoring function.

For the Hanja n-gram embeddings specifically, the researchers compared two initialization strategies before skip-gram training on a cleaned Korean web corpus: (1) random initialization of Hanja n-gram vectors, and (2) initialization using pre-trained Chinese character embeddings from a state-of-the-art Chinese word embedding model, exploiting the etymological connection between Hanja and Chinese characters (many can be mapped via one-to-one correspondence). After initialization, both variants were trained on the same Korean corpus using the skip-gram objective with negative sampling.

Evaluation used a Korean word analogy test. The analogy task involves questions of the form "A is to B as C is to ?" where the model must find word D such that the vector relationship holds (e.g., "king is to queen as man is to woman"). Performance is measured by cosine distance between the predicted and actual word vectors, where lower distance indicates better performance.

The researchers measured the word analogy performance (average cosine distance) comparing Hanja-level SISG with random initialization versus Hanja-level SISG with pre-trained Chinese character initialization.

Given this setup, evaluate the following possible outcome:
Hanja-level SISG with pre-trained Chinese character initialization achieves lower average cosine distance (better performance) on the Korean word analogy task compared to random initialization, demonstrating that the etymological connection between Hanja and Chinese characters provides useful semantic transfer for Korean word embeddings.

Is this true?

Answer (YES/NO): YES